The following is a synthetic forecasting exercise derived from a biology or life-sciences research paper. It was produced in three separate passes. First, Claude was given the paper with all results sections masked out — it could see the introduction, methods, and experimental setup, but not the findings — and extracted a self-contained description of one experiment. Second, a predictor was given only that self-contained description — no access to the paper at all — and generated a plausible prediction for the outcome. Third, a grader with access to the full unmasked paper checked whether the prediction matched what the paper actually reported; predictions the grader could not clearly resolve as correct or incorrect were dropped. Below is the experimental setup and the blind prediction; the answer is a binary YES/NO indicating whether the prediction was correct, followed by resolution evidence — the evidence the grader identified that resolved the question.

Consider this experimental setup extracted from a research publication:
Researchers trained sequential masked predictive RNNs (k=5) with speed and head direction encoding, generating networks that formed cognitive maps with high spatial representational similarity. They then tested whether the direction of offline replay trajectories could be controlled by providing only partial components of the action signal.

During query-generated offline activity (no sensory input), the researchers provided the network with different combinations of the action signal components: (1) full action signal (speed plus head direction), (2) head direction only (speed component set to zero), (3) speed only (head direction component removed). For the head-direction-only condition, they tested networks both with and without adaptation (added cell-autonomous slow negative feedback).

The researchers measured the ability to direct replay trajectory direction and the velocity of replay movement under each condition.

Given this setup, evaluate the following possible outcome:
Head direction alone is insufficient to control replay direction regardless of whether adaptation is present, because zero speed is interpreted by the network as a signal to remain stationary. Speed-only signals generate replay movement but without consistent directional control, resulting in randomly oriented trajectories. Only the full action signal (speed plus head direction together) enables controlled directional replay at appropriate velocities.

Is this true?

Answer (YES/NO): NO